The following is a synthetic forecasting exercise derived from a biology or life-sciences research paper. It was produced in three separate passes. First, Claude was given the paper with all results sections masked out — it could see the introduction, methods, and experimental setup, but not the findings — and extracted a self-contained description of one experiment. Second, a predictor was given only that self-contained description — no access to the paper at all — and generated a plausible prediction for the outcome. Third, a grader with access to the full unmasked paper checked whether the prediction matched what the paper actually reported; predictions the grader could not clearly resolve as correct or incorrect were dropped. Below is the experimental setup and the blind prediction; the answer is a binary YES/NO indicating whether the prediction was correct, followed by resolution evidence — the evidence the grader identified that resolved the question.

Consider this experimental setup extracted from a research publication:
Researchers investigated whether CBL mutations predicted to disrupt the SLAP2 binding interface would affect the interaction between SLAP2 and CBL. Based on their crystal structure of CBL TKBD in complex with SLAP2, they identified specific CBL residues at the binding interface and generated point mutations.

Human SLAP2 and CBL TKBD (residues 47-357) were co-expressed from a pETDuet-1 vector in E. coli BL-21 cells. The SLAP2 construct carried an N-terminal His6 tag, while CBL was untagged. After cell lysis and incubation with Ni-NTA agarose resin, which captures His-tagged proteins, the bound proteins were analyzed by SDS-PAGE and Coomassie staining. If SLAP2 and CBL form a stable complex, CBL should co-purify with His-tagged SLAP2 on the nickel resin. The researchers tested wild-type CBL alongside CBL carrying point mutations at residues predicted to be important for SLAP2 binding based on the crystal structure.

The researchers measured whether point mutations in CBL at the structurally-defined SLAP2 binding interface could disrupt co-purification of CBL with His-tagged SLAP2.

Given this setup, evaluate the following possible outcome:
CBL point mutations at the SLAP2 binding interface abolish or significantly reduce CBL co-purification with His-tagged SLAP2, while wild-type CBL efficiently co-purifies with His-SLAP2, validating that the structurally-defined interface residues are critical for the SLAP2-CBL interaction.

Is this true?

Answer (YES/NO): YES